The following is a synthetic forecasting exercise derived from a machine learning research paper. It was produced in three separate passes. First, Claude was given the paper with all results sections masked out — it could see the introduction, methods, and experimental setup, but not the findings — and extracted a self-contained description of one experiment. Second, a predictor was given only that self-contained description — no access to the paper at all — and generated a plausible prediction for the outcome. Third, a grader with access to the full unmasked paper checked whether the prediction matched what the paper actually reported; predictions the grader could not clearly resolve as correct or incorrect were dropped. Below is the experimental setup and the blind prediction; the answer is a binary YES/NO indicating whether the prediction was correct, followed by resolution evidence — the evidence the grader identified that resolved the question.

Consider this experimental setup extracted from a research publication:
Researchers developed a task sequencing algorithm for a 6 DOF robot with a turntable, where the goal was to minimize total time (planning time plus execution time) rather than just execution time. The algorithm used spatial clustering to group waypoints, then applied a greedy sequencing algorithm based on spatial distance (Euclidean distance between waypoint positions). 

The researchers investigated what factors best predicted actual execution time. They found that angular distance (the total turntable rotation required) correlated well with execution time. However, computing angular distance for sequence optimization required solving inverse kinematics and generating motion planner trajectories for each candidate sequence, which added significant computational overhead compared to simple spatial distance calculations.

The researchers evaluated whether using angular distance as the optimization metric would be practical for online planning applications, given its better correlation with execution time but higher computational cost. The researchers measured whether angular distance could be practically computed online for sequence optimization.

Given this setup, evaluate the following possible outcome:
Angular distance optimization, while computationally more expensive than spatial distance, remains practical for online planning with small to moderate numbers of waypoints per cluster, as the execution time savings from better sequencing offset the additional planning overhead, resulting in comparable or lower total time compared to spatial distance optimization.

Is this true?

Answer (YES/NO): NO